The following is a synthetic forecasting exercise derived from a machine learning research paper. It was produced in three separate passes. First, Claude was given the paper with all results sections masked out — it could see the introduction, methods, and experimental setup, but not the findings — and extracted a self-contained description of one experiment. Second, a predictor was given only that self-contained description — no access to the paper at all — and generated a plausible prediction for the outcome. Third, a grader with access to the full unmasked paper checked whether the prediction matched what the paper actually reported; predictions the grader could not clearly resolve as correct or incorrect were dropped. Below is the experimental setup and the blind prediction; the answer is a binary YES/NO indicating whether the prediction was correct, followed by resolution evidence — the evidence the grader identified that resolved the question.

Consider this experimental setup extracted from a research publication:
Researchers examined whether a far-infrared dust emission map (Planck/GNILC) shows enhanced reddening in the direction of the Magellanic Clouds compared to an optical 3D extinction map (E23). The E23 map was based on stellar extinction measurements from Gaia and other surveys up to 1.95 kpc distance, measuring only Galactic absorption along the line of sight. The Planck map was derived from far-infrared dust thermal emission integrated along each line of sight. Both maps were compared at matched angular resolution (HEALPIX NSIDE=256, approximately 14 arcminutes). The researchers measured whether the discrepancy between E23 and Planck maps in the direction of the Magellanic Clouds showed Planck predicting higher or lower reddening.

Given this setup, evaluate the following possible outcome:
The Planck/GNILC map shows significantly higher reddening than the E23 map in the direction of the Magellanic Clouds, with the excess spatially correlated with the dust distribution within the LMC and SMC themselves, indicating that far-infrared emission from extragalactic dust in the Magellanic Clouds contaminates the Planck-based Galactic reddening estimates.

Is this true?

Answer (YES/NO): YES